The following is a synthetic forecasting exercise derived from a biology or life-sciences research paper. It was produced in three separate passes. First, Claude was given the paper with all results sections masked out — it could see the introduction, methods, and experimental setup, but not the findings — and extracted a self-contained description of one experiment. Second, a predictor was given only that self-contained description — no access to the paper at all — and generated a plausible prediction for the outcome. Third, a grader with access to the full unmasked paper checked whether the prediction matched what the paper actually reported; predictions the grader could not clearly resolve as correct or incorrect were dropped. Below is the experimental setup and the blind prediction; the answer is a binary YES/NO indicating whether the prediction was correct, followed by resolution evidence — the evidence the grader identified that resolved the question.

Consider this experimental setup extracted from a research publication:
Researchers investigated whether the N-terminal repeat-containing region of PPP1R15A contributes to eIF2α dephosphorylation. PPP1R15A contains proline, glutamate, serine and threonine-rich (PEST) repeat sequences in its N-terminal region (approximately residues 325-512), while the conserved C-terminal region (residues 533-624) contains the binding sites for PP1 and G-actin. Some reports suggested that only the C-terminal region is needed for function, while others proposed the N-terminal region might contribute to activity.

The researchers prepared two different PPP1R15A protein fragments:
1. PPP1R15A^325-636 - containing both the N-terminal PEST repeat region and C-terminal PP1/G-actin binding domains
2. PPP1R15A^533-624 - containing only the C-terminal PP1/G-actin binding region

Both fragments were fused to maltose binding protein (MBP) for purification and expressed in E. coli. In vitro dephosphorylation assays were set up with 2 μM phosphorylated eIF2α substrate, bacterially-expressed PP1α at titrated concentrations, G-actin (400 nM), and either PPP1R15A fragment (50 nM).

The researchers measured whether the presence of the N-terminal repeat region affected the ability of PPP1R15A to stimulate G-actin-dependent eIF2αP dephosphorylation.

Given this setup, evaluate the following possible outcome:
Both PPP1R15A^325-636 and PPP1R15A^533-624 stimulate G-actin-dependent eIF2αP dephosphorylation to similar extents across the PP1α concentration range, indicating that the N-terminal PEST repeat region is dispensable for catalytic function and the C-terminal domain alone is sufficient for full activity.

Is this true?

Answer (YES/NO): YES